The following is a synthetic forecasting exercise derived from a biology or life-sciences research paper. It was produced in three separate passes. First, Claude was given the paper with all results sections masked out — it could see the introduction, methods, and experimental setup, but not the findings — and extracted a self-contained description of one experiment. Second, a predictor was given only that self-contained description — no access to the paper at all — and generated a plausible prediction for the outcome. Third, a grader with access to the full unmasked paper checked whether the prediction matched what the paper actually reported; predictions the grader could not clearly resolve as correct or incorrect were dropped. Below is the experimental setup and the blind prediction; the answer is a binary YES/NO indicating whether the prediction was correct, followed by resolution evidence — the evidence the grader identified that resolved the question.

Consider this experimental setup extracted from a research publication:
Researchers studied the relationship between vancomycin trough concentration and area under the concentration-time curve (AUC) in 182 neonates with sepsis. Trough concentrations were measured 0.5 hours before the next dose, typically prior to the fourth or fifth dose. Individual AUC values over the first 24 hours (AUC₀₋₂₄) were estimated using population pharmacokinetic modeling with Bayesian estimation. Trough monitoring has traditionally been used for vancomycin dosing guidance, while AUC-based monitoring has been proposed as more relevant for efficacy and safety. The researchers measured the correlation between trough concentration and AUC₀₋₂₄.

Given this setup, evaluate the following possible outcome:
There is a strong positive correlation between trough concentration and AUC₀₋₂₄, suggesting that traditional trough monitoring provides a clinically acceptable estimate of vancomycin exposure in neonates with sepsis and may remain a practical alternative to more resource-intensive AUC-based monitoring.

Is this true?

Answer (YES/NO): NO